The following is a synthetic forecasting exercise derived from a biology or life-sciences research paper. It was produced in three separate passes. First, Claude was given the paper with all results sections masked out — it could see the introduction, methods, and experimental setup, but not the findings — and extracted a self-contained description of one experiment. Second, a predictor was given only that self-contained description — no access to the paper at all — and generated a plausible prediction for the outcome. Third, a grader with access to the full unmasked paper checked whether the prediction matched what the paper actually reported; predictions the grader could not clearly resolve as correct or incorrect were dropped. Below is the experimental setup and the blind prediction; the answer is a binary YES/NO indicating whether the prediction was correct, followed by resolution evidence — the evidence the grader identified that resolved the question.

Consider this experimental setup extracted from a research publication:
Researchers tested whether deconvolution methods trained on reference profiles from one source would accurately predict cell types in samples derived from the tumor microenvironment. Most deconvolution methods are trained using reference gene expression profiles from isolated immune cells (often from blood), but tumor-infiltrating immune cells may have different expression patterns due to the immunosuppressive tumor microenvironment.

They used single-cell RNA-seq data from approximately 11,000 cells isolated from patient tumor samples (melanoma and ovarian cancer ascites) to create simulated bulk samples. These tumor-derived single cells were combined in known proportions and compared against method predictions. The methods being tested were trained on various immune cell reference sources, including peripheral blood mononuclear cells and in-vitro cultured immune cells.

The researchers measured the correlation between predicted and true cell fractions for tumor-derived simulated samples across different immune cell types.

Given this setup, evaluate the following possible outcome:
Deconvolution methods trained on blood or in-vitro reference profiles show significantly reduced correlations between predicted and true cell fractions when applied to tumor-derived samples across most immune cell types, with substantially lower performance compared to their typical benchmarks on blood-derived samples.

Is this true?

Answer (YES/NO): NO